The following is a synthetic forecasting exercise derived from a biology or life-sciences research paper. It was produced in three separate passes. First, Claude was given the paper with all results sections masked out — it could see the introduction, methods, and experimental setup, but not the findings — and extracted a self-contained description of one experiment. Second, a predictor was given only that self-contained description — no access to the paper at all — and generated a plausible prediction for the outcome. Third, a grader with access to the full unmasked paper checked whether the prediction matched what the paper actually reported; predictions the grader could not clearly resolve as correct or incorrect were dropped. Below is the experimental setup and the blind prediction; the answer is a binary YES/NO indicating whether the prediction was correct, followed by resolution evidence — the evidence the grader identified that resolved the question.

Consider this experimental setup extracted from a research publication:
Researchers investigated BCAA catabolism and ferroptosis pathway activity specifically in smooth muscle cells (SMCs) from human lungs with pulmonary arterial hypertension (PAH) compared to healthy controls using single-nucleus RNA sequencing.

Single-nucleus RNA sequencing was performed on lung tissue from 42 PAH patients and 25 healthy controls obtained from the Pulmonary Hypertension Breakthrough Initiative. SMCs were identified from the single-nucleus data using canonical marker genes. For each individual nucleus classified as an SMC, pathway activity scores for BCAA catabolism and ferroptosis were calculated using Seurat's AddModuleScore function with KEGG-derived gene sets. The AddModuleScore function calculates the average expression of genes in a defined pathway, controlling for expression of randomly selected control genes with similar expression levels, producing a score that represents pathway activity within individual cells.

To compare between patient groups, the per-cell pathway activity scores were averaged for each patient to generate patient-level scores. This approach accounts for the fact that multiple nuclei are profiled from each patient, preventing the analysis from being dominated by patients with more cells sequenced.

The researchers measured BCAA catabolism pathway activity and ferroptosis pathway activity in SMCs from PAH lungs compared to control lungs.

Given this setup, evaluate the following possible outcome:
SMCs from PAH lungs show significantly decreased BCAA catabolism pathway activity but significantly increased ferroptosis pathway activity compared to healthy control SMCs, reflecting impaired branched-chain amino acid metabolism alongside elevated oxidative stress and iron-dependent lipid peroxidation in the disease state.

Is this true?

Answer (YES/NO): NO